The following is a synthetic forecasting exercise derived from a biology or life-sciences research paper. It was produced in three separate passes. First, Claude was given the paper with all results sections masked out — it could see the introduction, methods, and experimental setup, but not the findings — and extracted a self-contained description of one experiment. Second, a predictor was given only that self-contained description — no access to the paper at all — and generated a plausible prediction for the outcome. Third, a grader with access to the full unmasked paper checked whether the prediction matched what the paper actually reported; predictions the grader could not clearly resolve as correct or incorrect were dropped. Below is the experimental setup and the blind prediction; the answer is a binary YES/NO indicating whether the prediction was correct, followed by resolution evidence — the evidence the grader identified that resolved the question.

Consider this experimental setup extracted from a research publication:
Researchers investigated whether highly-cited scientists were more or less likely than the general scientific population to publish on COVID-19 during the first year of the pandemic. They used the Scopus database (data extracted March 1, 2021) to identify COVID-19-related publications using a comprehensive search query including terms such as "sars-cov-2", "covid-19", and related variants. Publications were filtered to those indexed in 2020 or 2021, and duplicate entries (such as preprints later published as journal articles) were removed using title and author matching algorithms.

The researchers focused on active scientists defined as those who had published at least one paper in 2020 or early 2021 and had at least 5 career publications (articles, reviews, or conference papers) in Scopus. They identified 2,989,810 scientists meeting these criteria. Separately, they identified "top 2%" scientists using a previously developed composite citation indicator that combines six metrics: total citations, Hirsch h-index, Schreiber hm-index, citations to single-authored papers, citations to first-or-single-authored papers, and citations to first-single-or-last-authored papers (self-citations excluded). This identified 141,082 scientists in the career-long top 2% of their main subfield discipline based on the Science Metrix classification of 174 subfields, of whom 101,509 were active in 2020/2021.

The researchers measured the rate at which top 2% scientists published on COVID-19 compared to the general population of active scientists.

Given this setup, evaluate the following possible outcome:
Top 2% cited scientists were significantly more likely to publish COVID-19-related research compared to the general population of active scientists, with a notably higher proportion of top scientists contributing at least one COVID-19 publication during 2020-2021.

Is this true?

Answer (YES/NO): YES